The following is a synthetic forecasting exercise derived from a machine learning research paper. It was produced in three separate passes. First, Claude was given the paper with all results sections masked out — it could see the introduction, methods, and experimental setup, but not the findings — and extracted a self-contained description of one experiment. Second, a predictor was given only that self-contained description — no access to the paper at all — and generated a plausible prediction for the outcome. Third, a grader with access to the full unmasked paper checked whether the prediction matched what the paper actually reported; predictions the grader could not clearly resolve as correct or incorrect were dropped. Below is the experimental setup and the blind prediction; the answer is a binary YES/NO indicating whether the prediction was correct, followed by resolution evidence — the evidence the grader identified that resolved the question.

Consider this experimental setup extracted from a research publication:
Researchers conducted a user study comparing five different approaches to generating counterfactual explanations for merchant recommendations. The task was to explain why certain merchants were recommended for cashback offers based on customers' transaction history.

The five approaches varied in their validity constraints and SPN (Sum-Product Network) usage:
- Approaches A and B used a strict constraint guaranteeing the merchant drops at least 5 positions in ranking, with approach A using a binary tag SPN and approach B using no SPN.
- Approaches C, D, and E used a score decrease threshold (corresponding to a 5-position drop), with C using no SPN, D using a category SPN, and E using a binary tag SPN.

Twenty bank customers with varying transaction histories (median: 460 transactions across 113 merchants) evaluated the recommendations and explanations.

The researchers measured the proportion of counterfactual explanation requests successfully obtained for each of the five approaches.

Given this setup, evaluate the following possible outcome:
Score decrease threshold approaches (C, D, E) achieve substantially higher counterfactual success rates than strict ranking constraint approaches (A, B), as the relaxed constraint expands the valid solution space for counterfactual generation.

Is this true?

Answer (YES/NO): YES